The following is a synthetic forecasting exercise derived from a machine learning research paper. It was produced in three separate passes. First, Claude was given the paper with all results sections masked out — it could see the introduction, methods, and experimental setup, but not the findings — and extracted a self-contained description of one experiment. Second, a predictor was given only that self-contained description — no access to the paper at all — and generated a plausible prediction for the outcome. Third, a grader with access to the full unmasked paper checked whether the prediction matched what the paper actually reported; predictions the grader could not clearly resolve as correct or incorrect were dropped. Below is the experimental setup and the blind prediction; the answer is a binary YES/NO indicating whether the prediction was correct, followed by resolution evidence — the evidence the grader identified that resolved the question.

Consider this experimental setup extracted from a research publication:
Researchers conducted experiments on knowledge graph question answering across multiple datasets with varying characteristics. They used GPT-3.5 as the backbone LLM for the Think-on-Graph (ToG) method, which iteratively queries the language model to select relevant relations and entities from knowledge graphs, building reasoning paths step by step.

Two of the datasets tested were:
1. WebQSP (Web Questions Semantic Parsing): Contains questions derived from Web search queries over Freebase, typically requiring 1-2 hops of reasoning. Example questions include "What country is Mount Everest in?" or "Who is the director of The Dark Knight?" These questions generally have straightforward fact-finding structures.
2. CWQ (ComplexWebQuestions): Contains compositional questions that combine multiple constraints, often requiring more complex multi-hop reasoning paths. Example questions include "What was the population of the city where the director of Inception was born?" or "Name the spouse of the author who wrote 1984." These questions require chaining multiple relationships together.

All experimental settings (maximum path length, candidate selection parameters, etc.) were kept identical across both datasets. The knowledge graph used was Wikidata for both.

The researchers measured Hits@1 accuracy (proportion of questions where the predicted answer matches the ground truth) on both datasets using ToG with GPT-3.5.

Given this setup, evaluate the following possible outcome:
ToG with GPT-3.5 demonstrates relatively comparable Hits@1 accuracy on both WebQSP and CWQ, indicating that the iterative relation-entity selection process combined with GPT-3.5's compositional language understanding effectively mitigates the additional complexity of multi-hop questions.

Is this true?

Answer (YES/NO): NO